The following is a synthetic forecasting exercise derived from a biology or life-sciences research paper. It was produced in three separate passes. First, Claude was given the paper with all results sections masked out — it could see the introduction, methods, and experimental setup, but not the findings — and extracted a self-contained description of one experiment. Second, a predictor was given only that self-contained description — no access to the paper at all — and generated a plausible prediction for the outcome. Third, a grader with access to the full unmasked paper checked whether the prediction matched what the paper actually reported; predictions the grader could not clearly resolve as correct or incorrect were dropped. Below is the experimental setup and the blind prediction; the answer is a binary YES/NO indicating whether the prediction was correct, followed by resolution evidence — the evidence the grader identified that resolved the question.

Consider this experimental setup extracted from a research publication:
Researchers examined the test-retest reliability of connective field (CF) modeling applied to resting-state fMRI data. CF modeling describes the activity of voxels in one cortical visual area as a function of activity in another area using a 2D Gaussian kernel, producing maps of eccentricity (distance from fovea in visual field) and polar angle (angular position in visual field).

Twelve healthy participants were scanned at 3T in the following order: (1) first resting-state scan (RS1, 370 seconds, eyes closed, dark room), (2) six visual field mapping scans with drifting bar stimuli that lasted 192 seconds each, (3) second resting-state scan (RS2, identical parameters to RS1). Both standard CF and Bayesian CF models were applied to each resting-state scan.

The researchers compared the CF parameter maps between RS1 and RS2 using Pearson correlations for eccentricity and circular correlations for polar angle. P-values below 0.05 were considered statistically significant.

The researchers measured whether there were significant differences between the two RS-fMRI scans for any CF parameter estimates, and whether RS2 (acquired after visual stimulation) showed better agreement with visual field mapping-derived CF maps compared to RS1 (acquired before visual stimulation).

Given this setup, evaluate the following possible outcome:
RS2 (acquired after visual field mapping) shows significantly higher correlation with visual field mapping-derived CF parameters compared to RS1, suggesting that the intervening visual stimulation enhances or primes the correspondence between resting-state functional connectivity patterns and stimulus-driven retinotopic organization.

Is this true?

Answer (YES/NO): NO